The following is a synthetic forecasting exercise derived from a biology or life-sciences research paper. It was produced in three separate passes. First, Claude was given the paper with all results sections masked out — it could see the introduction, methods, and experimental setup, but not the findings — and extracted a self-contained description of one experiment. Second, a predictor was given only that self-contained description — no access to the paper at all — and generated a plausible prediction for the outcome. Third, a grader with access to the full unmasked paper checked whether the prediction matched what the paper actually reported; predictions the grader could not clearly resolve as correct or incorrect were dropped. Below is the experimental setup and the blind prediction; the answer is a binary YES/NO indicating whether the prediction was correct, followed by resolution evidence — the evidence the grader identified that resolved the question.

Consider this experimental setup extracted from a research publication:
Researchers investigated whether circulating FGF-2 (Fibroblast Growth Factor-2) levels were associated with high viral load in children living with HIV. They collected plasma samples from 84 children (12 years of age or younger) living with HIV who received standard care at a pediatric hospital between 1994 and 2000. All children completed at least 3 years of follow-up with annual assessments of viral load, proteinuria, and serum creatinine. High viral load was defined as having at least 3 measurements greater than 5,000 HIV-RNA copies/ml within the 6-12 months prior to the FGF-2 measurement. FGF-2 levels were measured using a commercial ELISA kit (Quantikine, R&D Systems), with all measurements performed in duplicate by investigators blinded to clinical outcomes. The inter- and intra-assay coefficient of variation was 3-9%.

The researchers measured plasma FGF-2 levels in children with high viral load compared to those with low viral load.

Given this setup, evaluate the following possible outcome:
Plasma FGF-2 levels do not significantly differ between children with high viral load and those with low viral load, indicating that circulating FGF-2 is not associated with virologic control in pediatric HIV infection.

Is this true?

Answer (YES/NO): NO